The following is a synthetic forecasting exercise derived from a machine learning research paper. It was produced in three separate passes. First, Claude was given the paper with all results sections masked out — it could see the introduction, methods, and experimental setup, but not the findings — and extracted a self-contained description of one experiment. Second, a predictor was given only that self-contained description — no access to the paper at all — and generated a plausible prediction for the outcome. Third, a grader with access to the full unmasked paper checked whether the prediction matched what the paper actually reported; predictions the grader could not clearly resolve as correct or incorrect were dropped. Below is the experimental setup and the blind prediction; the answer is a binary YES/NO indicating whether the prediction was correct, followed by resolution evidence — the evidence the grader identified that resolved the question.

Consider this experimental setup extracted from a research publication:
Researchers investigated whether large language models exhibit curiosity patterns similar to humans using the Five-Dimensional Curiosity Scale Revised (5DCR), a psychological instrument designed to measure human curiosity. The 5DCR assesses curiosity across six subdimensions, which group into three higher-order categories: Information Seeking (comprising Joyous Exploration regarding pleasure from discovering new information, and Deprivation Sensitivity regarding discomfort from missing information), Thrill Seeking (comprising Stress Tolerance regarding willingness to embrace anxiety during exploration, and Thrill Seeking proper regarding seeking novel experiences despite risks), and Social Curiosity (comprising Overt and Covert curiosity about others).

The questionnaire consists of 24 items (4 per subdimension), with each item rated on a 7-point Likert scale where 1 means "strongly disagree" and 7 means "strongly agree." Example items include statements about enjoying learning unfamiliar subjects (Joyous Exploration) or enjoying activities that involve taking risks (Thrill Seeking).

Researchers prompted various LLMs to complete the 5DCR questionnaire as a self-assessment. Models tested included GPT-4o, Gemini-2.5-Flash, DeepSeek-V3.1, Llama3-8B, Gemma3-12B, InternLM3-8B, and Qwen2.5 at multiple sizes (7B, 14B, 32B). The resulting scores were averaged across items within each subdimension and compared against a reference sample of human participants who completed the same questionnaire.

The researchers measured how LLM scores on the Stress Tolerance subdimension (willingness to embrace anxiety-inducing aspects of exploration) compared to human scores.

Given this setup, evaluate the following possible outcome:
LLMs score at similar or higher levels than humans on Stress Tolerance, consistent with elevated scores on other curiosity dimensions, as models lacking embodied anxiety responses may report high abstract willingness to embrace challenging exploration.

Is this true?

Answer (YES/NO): NO